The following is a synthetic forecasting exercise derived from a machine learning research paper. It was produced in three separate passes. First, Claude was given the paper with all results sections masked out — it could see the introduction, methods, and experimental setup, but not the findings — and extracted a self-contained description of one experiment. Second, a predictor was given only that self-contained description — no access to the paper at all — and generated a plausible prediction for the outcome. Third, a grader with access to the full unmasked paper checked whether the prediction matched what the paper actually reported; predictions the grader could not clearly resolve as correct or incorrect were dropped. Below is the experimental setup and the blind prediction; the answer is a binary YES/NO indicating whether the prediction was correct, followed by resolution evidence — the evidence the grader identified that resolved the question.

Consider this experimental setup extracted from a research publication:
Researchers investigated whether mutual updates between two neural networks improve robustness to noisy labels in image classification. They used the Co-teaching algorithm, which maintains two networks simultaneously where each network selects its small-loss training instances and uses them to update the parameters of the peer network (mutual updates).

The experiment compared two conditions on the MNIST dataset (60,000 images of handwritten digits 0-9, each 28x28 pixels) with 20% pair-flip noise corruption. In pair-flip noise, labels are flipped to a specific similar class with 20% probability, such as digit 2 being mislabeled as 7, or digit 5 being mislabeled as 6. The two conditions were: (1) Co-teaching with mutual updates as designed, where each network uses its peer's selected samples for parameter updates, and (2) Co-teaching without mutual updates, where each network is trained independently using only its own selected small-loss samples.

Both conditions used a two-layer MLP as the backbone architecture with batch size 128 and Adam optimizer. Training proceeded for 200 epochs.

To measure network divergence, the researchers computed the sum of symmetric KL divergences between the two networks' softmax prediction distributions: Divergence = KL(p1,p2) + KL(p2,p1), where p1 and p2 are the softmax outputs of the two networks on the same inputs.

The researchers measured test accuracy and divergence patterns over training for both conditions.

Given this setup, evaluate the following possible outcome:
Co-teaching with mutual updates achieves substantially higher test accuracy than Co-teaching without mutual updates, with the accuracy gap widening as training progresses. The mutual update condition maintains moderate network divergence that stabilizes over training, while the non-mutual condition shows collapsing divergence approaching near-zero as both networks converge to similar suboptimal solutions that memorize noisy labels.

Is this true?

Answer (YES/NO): NO